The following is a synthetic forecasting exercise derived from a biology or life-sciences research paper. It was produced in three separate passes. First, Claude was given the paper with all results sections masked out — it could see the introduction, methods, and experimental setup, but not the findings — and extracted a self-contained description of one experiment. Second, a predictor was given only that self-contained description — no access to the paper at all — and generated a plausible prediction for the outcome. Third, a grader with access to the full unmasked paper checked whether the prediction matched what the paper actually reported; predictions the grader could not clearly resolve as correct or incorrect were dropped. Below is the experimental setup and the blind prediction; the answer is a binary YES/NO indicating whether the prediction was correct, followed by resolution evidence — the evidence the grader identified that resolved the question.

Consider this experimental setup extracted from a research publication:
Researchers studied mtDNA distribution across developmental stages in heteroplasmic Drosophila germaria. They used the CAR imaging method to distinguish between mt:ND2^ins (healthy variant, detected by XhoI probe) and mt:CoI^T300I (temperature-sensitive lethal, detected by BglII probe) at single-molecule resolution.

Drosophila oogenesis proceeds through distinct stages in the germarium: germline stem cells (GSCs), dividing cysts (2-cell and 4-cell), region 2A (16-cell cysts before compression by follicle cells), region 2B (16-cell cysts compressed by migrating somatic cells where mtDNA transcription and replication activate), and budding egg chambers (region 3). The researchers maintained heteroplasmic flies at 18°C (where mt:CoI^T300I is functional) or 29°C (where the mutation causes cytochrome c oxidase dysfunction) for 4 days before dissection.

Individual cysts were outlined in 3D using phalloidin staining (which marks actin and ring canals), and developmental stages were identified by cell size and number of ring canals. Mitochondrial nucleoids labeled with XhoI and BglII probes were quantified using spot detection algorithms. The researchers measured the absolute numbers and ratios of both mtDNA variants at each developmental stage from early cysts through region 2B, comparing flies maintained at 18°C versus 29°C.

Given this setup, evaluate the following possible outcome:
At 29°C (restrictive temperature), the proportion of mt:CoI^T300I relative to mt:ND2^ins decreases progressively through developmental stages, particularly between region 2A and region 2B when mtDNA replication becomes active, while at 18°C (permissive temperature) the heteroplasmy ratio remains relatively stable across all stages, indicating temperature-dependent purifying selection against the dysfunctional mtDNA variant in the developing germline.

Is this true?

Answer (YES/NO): NO